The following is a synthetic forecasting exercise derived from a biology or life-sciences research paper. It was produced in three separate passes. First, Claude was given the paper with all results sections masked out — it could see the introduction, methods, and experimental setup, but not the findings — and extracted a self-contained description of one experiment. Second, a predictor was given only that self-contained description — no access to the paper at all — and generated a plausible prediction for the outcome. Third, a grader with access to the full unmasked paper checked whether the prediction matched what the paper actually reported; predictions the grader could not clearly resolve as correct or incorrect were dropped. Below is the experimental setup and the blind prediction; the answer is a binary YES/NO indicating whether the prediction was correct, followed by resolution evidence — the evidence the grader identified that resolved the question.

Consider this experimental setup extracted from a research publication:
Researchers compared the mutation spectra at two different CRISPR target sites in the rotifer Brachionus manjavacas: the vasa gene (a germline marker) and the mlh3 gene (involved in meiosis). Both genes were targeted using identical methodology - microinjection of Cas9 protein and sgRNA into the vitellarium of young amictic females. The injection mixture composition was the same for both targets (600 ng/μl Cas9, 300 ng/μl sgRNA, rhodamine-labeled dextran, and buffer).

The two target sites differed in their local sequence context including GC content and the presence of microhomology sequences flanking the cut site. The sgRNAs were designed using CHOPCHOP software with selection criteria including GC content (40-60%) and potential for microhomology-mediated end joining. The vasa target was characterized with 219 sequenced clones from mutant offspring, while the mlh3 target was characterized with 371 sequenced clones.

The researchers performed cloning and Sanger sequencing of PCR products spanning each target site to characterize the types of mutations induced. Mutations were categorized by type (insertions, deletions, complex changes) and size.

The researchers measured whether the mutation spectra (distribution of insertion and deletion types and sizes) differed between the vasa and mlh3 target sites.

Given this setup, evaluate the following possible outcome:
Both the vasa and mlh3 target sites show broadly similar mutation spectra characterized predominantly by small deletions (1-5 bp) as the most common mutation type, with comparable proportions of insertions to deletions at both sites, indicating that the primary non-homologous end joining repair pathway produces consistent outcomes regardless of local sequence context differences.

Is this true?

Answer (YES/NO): NO